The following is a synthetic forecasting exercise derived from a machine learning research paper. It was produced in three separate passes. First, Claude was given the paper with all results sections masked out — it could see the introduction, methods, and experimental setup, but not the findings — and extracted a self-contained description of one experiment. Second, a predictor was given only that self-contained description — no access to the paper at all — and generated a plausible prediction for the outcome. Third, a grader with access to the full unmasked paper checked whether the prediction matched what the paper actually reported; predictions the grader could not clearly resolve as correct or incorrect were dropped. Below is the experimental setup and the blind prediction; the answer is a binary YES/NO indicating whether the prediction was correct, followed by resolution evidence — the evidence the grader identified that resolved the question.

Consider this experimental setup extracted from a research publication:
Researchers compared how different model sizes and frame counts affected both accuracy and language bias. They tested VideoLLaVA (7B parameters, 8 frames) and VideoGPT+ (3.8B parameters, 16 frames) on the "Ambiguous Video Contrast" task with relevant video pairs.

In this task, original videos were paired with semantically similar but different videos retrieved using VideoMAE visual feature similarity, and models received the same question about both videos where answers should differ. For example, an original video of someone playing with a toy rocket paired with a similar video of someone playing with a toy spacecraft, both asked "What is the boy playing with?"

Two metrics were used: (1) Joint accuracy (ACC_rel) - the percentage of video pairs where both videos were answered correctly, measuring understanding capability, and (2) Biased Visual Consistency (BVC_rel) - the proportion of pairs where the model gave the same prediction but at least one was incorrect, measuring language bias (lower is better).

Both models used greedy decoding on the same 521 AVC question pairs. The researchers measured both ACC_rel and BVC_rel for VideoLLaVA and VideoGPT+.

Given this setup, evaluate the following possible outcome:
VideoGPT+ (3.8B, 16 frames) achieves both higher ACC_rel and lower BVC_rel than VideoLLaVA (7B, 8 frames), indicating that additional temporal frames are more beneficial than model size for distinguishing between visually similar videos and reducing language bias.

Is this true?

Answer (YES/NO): NO